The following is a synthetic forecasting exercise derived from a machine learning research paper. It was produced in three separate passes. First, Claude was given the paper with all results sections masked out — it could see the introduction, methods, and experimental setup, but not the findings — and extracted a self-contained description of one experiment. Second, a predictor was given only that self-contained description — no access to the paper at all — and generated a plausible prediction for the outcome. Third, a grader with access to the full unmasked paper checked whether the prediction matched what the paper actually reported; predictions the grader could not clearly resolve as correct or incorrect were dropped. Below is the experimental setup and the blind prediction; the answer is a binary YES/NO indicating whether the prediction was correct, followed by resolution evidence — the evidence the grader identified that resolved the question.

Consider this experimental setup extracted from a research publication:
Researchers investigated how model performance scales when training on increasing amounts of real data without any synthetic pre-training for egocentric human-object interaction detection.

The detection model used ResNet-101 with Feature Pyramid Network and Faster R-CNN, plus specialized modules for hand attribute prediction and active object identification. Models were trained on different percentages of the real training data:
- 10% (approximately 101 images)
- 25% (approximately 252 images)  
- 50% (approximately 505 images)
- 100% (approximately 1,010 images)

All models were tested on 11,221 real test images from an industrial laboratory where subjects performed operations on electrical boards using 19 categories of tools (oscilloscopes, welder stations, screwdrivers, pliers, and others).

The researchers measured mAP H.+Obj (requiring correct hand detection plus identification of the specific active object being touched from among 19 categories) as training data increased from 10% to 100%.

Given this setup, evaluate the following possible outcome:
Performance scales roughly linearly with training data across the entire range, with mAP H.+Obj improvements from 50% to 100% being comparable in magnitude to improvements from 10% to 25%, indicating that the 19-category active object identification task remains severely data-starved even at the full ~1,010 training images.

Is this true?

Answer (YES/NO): NO